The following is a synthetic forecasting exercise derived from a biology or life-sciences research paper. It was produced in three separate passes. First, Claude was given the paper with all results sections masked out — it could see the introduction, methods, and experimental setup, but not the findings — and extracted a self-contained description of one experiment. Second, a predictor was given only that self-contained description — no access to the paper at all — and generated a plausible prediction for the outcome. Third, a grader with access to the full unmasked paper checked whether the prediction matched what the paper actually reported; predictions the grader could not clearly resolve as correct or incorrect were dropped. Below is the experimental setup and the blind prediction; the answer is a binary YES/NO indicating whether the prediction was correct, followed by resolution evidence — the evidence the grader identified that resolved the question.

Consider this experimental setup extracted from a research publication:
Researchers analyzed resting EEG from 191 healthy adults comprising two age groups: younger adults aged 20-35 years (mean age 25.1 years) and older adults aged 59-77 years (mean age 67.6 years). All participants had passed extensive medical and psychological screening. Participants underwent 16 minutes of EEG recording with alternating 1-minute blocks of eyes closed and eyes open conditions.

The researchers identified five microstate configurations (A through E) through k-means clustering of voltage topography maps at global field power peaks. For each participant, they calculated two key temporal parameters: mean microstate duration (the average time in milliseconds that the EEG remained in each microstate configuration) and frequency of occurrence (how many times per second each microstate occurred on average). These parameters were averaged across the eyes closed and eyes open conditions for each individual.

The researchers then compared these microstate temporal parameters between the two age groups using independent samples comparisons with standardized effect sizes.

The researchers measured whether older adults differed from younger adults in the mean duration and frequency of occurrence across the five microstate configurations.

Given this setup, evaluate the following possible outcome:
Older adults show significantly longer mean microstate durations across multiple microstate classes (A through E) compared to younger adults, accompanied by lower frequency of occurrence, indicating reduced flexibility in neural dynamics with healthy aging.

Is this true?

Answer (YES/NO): YES